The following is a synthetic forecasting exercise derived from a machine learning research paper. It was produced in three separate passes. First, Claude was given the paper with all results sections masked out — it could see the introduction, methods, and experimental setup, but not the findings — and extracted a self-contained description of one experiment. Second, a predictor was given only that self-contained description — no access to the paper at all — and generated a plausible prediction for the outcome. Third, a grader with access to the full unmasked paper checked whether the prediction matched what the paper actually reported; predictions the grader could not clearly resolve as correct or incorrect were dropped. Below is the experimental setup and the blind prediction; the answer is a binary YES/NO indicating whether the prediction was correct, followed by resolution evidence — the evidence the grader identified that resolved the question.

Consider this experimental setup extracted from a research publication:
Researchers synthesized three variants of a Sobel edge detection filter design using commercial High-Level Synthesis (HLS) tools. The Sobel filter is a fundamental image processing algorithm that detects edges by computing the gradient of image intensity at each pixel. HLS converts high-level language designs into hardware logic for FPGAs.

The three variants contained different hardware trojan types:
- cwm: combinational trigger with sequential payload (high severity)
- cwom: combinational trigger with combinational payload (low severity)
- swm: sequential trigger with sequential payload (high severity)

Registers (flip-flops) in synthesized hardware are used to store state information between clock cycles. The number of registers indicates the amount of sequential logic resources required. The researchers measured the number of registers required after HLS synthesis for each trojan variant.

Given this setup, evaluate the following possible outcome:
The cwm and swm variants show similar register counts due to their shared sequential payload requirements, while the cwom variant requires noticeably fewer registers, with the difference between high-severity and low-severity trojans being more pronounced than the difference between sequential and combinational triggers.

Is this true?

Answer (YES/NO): NO